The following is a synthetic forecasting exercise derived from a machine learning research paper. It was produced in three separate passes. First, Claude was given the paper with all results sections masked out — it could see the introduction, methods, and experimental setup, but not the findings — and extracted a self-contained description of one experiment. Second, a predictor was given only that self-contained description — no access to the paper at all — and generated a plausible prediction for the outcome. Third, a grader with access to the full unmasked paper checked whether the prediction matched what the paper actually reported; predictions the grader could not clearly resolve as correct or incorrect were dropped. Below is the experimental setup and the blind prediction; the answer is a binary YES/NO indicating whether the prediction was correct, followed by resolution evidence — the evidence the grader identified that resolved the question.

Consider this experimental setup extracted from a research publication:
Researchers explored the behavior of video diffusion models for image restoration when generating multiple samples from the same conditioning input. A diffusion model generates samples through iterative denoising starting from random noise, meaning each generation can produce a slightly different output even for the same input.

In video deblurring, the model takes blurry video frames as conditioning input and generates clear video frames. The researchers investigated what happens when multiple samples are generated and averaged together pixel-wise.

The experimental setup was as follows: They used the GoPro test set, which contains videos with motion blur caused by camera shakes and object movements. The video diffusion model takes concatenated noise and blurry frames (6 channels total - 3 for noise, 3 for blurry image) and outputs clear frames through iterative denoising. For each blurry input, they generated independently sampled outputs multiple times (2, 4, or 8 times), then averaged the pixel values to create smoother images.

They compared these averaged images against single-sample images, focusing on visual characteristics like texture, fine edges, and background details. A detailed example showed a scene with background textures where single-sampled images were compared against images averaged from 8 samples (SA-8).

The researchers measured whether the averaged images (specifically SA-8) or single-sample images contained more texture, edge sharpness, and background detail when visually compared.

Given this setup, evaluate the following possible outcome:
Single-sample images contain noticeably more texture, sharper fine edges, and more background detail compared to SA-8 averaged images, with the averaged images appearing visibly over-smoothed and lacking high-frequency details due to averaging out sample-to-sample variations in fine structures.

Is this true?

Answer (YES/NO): YES